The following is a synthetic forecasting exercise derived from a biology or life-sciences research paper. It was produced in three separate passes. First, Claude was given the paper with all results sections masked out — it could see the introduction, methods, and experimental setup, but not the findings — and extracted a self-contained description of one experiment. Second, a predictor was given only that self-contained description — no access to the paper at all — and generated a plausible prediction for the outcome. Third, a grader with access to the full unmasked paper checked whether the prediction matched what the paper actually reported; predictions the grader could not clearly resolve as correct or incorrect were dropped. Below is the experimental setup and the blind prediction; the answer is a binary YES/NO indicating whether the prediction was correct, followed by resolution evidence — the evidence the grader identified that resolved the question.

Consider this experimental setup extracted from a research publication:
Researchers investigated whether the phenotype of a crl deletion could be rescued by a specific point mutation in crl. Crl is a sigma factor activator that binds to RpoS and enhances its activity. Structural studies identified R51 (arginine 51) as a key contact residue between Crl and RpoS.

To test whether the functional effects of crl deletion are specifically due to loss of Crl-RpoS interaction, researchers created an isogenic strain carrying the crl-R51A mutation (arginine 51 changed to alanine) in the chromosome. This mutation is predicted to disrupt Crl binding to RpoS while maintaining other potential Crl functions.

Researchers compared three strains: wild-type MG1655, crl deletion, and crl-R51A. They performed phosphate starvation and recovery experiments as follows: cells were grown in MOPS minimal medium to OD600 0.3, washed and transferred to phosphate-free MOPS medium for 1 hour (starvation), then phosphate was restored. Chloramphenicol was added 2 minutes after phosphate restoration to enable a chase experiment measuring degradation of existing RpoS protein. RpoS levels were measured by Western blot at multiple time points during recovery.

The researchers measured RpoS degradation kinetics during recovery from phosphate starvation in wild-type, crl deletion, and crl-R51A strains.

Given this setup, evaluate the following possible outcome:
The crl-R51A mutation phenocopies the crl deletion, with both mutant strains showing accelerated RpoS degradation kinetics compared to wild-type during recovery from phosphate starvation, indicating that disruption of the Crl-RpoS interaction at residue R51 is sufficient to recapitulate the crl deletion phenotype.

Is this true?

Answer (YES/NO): NO